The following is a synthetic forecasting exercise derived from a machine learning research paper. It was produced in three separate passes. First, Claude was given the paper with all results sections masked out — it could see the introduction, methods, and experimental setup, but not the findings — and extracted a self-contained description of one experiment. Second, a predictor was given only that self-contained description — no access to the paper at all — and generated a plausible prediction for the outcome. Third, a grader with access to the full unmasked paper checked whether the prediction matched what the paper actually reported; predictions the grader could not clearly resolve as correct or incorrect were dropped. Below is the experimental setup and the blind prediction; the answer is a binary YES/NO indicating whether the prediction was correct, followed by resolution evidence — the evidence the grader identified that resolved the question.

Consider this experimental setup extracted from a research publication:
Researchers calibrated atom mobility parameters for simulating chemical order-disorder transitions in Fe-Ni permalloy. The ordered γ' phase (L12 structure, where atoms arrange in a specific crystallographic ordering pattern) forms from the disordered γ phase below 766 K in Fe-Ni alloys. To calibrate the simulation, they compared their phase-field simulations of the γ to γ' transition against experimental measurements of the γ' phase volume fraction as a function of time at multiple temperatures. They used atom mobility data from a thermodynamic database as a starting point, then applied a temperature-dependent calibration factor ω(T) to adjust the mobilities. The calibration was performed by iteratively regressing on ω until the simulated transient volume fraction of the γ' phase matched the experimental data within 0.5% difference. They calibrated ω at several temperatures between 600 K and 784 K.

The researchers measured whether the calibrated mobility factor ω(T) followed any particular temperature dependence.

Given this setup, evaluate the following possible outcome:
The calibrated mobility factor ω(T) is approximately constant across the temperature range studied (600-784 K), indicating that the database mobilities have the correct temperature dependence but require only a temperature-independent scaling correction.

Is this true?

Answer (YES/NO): NO